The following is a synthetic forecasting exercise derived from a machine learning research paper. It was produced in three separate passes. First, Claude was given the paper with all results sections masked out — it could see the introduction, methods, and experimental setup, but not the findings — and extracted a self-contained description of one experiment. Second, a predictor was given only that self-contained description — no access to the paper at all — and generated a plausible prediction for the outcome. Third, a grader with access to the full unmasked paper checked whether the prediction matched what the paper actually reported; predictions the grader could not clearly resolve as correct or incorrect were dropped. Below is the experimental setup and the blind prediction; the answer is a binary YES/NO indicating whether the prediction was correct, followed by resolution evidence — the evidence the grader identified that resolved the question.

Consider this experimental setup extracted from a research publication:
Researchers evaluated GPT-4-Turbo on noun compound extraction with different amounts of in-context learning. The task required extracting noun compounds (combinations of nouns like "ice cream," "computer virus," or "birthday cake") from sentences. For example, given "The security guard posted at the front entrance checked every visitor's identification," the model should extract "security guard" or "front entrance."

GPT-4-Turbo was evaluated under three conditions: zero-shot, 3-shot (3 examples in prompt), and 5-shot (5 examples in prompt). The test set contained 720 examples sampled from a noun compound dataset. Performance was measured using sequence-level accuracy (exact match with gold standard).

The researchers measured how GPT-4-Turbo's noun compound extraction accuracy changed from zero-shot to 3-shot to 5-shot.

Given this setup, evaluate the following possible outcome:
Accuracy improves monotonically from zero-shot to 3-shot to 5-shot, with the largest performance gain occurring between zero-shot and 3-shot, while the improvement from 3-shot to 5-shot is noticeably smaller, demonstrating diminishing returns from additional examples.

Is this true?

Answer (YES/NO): YES